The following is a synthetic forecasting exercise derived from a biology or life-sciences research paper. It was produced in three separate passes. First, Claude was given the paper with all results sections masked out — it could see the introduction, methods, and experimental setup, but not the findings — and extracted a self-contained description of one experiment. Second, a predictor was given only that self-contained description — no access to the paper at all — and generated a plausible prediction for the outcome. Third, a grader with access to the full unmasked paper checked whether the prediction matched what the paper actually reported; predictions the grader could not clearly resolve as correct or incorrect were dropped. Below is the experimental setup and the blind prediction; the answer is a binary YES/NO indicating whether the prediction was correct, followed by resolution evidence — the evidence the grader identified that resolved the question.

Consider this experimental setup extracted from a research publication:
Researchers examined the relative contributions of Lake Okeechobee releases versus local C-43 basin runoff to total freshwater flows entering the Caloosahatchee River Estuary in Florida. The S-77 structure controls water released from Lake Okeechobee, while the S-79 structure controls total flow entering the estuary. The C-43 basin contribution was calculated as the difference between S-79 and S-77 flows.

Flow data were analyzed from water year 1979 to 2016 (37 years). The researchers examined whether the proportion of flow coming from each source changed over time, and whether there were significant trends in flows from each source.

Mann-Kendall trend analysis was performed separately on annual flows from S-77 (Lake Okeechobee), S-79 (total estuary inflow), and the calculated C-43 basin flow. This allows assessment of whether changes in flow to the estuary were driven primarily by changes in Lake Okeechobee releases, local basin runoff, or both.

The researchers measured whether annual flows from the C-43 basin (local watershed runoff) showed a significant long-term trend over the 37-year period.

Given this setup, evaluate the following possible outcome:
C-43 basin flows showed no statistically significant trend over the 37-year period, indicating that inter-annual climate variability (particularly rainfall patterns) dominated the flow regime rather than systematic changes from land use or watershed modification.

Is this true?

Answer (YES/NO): YES